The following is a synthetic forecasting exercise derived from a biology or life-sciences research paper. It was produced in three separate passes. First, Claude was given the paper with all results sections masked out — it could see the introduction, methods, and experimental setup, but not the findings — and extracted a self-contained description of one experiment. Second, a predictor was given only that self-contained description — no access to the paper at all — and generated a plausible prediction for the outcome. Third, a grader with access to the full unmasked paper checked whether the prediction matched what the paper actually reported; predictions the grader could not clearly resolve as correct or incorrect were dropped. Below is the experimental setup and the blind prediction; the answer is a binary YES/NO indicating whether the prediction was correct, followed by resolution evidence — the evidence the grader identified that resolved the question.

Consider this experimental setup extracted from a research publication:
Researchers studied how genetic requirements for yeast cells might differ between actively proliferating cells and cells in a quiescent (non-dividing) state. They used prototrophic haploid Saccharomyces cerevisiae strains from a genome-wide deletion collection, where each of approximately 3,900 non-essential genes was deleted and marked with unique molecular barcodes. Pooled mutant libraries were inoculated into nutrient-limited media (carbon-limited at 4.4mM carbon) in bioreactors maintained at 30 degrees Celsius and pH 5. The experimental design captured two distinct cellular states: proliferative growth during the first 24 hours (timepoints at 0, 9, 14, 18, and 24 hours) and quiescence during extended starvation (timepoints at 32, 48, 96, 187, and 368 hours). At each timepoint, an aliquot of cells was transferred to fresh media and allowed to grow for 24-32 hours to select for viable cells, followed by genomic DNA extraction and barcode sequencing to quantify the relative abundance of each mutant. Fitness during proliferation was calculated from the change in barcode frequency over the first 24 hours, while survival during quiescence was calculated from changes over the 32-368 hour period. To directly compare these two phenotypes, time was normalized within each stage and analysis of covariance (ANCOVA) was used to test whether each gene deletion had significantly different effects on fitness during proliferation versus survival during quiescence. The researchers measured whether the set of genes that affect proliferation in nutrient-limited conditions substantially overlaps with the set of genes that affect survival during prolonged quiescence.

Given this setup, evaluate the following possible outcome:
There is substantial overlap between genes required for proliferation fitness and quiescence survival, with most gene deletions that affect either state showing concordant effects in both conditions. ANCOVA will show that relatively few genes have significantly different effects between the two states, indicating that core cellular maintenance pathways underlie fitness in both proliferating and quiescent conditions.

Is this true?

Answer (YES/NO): NO